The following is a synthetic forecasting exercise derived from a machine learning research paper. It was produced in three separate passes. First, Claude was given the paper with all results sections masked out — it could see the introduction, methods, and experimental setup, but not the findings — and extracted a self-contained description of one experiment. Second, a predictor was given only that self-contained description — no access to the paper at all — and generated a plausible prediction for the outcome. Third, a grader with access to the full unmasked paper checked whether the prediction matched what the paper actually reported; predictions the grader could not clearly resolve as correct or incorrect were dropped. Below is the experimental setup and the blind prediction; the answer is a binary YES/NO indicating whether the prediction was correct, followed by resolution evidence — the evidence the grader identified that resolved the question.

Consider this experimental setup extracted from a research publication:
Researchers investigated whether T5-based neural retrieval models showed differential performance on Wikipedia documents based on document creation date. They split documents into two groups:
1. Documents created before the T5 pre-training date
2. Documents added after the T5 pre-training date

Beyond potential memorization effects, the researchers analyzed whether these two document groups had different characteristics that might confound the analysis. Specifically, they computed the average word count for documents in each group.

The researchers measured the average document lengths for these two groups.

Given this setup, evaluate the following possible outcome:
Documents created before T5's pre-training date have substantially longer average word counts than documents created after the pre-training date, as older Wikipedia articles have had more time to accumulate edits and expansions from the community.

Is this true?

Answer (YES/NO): YES